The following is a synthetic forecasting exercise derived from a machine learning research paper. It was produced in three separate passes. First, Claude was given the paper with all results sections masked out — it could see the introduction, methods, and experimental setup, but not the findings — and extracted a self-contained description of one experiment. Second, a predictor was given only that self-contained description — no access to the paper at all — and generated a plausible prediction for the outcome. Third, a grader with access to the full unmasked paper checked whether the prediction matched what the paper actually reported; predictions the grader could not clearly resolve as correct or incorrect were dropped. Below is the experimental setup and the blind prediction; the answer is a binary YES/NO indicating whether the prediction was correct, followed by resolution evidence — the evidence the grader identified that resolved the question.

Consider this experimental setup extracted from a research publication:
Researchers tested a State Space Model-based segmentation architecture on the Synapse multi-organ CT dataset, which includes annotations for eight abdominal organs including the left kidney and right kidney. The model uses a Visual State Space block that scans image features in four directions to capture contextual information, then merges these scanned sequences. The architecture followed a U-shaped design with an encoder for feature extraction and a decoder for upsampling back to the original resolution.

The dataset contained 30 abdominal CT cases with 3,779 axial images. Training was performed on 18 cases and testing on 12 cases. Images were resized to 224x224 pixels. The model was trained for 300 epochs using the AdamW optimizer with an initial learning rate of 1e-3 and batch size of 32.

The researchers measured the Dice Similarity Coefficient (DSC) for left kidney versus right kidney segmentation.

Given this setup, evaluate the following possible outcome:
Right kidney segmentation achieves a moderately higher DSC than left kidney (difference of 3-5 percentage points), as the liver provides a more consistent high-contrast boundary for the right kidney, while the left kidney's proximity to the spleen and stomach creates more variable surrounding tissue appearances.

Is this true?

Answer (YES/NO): NO